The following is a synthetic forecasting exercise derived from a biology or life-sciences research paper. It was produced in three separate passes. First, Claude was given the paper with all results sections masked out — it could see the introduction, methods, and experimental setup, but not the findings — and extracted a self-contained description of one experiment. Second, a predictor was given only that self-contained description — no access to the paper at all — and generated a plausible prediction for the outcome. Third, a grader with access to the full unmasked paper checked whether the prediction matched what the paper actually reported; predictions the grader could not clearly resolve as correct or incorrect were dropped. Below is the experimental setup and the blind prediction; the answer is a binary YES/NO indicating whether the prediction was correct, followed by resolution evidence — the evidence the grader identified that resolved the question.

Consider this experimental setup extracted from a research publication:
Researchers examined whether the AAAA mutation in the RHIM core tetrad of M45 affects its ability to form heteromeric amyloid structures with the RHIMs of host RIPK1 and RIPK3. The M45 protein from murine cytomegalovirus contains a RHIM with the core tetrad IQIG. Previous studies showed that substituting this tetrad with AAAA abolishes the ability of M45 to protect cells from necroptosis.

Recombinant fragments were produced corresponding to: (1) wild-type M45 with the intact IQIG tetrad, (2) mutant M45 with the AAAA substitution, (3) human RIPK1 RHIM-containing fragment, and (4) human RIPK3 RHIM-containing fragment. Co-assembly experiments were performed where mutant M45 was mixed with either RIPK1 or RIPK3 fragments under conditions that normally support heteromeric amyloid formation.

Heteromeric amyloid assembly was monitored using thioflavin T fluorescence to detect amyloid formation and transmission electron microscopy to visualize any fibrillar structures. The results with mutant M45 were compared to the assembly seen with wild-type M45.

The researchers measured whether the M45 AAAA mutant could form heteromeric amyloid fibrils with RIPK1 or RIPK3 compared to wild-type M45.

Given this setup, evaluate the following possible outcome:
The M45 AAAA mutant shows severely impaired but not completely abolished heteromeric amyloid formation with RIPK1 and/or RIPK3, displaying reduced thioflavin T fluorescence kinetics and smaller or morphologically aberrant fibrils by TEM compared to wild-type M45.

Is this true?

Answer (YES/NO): NO